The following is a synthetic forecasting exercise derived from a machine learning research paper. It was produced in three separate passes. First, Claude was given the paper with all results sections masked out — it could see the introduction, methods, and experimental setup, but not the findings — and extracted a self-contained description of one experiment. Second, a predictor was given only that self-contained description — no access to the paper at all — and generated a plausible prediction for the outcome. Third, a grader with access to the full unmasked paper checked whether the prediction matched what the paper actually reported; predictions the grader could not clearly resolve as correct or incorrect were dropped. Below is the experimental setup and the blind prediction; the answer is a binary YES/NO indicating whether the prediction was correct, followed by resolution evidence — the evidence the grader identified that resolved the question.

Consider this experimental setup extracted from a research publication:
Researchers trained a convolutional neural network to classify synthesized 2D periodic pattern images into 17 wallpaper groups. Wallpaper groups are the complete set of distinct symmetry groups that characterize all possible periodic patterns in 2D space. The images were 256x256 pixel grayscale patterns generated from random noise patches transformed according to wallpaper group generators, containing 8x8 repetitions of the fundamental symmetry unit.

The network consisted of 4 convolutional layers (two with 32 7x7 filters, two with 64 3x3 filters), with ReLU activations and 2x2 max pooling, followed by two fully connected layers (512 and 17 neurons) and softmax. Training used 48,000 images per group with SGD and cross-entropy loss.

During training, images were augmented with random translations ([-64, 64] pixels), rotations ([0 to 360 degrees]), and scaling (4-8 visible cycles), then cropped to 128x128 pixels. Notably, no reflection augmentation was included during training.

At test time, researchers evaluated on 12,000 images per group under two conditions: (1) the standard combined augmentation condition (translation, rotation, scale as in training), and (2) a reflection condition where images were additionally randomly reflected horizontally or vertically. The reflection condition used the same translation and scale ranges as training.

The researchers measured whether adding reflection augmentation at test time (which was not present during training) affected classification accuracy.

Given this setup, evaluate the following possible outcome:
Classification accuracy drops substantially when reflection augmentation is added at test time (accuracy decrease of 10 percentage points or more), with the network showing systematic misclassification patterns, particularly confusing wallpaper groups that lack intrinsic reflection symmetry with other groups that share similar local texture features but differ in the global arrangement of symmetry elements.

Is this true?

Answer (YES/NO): NO